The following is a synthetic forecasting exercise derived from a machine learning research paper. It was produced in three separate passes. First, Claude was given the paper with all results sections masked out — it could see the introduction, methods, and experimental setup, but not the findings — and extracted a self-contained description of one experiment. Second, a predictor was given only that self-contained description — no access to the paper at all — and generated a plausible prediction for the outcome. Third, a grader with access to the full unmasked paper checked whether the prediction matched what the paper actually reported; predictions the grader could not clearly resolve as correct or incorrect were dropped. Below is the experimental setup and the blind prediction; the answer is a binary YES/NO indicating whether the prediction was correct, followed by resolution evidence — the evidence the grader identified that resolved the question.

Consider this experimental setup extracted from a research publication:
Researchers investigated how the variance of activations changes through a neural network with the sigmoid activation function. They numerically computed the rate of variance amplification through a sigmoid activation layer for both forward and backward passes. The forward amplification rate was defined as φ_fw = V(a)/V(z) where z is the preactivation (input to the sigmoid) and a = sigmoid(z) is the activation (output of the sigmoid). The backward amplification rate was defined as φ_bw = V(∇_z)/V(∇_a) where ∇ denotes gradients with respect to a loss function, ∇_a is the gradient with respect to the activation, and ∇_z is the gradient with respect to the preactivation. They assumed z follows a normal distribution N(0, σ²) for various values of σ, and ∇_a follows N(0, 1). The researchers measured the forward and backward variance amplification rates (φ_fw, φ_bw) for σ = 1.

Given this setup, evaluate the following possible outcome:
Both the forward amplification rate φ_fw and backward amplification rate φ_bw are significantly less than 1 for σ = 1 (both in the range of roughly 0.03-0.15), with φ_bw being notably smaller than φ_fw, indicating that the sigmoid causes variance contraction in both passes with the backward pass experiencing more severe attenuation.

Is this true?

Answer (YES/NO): NO